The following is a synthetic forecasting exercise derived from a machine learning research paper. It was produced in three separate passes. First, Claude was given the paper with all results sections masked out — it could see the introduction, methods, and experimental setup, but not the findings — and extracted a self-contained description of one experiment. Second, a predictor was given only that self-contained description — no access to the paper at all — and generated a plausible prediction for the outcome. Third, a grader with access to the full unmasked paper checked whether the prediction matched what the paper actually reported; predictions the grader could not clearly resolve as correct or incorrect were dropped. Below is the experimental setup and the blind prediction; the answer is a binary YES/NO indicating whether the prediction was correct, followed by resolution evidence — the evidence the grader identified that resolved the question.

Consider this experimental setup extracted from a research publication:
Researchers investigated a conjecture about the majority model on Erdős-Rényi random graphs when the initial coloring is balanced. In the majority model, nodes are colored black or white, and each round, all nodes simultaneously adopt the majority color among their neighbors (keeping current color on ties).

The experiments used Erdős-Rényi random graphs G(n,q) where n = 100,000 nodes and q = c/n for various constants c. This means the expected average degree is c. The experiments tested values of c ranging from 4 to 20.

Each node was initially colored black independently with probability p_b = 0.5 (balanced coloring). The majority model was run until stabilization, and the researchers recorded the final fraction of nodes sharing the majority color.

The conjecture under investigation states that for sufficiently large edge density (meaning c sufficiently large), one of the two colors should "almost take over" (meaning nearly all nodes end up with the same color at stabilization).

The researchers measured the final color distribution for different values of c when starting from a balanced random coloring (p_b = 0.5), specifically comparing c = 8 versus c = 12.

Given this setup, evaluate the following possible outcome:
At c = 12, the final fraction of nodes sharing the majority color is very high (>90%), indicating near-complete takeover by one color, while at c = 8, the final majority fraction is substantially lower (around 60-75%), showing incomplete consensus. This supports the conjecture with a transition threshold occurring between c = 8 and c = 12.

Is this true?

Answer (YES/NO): NO